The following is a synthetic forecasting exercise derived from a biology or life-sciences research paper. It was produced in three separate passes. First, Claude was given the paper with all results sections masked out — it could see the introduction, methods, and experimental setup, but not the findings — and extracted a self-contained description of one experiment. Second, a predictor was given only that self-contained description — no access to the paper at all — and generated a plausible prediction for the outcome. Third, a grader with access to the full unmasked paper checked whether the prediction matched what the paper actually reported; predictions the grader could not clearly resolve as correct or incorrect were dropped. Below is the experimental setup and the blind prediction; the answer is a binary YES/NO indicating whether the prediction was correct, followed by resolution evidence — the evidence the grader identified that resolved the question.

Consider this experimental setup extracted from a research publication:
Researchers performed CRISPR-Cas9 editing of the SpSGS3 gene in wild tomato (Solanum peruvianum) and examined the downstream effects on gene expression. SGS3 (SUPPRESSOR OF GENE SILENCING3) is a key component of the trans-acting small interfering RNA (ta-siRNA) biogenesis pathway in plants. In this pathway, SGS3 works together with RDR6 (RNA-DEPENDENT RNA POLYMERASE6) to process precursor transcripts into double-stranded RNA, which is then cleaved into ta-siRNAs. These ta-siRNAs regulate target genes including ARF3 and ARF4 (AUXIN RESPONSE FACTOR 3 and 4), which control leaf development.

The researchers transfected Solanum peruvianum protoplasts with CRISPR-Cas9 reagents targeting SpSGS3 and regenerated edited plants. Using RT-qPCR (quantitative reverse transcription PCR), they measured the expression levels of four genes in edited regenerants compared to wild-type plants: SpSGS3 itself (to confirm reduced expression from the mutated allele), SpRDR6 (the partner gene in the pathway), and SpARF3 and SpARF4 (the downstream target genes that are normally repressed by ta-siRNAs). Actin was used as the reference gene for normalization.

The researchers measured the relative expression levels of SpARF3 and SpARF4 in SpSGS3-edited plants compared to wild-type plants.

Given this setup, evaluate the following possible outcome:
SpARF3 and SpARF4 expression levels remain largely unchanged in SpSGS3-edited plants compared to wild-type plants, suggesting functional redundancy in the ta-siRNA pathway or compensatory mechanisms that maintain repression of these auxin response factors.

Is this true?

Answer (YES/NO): NO